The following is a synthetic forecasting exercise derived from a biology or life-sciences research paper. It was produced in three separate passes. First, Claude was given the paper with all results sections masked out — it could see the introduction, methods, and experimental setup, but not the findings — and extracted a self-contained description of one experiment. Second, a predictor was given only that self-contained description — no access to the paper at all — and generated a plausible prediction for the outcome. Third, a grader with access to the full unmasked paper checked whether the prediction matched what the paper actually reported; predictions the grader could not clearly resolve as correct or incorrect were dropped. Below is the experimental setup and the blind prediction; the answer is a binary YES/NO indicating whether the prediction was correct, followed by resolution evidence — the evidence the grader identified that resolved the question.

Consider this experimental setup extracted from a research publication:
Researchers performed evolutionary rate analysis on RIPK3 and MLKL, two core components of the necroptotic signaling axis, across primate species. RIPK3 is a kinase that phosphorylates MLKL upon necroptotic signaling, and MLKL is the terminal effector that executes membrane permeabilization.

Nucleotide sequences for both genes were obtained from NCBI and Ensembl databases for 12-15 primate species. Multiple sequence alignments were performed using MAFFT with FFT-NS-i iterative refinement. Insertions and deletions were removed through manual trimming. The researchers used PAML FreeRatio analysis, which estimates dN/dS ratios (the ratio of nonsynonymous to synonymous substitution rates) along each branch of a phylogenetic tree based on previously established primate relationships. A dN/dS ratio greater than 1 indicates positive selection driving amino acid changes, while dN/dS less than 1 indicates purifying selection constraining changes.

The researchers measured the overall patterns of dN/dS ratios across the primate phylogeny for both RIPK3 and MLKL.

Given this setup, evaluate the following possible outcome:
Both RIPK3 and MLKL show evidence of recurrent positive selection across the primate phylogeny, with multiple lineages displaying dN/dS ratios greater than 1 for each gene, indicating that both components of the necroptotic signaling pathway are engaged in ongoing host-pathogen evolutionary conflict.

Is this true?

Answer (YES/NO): YES